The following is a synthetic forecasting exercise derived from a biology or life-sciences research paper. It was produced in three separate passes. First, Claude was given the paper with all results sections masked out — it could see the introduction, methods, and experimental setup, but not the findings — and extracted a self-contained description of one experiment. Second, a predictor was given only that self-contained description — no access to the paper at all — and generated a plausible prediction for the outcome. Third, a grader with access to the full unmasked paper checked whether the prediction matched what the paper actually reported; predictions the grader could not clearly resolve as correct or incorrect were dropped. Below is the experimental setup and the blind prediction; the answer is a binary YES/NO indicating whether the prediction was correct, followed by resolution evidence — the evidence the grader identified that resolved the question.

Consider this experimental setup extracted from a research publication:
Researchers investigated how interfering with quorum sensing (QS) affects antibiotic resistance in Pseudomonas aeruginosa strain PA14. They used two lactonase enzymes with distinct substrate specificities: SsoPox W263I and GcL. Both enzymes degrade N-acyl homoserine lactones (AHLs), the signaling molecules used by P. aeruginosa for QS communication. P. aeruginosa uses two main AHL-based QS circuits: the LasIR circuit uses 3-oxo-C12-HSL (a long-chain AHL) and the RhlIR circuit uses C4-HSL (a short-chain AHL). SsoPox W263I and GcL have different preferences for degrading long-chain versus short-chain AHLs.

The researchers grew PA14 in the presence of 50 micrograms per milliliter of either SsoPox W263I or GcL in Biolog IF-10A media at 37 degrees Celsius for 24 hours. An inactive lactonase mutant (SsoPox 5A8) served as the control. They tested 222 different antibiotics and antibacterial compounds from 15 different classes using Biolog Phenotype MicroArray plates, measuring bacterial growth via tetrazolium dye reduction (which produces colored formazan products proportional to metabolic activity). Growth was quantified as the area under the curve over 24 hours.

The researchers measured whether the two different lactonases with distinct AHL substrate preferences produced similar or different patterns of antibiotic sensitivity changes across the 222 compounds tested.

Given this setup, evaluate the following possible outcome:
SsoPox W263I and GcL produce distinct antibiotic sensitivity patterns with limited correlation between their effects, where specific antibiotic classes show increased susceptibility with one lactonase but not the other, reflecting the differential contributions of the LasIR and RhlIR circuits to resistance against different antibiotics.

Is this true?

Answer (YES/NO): YES